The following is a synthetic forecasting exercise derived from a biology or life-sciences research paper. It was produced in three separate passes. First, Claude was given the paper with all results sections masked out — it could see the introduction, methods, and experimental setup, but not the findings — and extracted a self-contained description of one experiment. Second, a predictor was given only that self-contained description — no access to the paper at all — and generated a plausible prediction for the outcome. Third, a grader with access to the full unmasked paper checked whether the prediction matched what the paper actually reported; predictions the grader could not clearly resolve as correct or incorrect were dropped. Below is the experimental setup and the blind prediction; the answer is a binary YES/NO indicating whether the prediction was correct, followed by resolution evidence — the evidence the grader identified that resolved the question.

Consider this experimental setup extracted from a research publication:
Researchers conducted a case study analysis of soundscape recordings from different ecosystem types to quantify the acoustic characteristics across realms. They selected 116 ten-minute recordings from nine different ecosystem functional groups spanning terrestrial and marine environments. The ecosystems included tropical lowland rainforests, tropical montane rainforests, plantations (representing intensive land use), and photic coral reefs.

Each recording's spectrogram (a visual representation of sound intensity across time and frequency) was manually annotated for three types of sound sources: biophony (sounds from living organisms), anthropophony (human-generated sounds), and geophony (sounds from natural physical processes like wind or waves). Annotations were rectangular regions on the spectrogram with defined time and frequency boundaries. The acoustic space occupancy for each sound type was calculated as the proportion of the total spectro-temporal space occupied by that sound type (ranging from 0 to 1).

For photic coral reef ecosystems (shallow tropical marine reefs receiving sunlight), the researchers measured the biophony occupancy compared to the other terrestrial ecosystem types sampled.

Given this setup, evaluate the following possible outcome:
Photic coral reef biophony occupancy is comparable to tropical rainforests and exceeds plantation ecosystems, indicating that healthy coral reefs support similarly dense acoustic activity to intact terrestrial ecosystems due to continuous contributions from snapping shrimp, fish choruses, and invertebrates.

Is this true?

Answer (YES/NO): NO